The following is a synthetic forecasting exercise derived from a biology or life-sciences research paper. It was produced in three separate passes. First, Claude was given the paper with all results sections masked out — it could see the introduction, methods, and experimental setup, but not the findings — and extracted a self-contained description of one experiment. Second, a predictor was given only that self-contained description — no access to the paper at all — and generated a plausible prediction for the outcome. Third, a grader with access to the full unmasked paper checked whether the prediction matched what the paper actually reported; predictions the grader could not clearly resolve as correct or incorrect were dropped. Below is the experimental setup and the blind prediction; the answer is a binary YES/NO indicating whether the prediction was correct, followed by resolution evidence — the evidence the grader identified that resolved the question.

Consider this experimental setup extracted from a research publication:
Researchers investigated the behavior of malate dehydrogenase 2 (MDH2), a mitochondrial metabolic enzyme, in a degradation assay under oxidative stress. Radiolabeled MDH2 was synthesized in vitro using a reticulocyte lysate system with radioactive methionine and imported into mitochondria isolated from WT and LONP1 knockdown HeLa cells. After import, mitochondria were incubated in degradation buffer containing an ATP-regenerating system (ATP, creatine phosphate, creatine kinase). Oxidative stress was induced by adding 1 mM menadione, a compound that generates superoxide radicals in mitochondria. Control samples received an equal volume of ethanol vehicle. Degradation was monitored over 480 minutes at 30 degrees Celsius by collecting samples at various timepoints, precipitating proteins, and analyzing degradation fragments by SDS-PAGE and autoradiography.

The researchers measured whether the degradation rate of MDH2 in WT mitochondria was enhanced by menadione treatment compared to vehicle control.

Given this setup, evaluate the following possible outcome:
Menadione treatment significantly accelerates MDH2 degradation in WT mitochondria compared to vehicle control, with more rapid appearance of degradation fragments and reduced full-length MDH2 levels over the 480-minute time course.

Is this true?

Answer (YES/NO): NO